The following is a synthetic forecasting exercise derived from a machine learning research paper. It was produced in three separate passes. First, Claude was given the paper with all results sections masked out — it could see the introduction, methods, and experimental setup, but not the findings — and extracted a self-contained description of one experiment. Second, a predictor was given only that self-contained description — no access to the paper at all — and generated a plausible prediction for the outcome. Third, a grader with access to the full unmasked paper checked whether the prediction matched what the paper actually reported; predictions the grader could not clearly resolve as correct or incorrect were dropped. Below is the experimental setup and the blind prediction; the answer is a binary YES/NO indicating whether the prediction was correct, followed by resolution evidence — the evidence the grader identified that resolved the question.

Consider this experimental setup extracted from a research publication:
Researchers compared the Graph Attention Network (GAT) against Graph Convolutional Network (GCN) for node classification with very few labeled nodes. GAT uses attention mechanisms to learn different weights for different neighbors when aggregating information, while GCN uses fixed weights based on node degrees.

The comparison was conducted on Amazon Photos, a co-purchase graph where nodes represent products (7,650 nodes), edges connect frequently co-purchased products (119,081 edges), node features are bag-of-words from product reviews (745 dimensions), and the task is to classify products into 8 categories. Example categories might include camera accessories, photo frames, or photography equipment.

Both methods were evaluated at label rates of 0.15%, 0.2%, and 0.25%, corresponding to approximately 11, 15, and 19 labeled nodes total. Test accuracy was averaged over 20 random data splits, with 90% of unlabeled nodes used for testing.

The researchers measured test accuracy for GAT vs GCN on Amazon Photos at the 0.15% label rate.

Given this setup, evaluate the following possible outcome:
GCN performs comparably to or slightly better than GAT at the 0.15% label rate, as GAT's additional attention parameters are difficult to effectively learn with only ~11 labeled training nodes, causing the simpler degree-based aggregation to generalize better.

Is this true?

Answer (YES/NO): NO